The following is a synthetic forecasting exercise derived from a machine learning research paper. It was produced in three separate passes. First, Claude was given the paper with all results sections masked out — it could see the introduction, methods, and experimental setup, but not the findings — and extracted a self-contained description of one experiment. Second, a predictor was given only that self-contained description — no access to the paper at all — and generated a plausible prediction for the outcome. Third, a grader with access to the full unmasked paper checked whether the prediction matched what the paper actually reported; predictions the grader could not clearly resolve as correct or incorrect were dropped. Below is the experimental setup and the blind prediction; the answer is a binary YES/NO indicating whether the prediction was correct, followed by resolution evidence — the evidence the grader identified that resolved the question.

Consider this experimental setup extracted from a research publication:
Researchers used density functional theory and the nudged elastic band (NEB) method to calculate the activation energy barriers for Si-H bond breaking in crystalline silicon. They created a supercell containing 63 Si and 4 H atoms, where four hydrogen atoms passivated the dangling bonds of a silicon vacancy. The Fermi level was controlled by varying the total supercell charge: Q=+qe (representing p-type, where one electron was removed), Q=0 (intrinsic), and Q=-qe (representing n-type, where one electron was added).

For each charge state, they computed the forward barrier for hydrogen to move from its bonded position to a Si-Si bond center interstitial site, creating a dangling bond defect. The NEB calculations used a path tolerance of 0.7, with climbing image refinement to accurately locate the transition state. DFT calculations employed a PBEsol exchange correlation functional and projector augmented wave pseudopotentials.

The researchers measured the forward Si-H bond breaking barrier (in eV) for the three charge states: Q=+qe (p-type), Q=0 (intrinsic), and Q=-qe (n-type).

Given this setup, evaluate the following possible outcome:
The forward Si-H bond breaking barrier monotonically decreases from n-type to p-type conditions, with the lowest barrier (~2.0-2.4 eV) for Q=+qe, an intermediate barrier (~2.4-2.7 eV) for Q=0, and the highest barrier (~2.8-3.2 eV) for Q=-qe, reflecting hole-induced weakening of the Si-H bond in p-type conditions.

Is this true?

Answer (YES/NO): NO